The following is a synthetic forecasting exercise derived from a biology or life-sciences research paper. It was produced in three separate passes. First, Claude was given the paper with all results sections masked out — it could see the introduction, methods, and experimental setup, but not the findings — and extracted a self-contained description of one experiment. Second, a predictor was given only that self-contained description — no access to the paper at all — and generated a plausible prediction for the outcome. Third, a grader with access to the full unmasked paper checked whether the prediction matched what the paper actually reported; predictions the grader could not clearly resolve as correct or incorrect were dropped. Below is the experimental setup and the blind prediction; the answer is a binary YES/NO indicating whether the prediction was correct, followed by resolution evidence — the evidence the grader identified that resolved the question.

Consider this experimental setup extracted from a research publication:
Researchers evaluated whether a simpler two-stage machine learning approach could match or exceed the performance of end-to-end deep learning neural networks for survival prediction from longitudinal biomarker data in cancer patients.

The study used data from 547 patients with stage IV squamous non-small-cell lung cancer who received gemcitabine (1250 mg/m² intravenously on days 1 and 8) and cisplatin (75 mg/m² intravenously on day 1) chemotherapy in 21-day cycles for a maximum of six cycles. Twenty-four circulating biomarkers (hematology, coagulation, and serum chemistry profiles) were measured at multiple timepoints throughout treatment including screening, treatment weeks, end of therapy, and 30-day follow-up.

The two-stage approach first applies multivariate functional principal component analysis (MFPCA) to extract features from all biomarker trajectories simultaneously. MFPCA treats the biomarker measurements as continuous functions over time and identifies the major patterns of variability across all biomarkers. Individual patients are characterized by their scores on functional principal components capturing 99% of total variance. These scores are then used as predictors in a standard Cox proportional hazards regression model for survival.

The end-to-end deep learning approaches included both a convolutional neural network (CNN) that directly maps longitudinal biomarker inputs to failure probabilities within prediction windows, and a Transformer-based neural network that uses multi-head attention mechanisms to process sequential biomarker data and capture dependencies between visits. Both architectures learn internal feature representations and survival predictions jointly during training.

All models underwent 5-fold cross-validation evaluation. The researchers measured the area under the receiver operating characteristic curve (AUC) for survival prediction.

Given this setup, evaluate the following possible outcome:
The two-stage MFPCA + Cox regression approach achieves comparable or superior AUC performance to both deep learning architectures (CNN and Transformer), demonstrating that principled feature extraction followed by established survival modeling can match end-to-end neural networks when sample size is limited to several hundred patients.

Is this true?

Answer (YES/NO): YES